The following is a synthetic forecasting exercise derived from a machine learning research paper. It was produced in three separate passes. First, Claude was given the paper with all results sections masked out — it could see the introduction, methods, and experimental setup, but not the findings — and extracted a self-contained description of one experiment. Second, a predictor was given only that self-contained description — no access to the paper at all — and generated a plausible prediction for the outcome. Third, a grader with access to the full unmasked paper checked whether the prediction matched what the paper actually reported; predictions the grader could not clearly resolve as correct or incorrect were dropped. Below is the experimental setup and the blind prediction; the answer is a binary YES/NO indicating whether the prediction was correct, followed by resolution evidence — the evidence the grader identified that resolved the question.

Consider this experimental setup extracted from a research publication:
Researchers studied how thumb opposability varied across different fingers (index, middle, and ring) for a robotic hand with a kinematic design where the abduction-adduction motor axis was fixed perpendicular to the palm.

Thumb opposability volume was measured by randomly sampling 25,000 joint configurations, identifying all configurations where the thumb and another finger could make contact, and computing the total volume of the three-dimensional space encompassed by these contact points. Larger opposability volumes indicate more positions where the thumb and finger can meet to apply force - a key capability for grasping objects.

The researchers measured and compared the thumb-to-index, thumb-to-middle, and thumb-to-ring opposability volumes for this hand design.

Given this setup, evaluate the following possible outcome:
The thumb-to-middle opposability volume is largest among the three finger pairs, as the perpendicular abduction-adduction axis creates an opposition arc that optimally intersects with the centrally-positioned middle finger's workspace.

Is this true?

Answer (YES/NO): NO